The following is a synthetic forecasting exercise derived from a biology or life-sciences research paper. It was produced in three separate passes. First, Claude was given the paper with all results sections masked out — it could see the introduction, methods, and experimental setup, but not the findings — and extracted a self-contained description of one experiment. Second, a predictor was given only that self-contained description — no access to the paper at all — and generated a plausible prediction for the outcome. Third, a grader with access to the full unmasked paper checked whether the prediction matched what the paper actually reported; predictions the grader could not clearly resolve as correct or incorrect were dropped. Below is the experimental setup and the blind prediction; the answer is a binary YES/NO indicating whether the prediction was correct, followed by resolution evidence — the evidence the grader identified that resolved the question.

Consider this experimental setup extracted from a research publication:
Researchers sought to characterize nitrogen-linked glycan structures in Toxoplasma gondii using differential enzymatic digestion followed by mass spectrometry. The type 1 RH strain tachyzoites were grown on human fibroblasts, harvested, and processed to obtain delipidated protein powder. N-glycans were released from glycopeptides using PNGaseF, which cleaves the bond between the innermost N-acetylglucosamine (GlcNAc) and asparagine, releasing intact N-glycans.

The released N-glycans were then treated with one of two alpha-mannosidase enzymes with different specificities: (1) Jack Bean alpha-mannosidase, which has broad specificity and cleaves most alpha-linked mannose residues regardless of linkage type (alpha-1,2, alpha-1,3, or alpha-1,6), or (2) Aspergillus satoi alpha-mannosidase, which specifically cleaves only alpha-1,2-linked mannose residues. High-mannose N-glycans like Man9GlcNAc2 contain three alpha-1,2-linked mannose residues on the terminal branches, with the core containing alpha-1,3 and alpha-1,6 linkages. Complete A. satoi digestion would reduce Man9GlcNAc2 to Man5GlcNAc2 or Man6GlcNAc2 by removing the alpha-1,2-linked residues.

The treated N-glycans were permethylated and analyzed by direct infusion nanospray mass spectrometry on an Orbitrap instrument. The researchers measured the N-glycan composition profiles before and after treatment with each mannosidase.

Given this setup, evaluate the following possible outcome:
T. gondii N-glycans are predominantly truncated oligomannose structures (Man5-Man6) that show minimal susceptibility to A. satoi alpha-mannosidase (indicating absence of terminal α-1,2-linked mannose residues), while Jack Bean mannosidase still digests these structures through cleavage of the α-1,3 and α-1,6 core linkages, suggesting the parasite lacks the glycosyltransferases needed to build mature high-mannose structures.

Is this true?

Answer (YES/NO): NO